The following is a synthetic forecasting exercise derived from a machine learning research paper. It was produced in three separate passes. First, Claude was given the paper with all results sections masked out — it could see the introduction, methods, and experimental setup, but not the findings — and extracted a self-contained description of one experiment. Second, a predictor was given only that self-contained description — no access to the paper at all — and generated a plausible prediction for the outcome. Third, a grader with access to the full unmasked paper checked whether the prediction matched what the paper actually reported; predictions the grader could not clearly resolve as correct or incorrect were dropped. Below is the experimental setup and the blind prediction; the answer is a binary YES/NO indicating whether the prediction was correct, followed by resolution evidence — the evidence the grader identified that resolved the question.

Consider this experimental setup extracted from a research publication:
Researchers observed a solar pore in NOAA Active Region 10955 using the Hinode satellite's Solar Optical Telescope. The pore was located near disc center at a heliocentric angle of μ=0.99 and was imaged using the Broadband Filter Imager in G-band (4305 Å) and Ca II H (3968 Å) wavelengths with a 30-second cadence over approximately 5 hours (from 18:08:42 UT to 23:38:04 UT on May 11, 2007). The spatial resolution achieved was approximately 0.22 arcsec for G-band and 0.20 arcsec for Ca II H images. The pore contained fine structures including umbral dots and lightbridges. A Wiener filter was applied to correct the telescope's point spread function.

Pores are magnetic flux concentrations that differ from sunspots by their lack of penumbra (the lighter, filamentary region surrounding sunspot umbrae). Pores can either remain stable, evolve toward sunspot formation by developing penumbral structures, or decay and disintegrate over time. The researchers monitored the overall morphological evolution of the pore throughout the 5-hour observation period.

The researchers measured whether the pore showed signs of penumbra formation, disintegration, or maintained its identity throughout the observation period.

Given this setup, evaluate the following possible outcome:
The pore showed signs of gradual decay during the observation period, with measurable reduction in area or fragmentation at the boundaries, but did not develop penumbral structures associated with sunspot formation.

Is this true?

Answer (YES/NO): NO